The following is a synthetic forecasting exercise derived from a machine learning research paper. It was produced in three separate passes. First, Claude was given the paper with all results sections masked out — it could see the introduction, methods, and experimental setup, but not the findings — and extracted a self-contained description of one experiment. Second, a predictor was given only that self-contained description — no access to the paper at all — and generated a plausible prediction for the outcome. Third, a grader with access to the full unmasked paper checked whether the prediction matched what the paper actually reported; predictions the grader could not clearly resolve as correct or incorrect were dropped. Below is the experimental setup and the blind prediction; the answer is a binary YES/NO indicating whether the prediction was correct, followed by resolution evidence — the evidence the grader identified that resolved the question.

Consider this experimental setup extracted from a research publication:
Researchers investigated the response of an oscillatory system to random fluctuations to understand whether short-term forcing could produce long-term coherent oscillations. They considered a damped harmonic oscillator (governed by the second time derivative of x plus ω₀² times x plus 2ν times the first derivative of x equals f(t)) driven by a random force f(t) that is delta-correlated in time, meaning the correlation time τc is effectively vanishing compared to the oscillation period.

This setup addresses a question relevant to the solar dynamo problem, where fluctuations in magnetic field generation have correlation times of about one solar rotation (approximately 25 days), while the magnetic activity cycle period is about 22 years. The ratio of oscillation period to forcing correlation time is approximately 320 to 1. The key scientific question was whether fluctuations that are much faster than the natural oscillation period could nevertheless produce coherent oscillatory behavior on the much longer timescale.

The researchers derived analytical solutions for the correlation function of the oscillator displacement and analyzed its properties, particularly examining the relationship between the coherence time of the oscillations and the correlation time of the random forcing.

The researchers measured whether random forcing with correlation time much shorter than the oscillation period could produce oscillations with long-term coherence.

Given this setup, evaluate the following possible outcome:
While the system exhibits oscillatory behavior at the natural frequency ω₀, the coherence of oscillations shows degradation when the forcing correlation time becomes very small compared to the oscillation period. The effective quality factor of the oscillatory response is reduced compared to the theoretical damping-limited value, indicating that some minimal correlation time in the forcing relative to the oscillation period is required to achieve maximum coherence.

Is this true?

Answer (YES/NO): NO